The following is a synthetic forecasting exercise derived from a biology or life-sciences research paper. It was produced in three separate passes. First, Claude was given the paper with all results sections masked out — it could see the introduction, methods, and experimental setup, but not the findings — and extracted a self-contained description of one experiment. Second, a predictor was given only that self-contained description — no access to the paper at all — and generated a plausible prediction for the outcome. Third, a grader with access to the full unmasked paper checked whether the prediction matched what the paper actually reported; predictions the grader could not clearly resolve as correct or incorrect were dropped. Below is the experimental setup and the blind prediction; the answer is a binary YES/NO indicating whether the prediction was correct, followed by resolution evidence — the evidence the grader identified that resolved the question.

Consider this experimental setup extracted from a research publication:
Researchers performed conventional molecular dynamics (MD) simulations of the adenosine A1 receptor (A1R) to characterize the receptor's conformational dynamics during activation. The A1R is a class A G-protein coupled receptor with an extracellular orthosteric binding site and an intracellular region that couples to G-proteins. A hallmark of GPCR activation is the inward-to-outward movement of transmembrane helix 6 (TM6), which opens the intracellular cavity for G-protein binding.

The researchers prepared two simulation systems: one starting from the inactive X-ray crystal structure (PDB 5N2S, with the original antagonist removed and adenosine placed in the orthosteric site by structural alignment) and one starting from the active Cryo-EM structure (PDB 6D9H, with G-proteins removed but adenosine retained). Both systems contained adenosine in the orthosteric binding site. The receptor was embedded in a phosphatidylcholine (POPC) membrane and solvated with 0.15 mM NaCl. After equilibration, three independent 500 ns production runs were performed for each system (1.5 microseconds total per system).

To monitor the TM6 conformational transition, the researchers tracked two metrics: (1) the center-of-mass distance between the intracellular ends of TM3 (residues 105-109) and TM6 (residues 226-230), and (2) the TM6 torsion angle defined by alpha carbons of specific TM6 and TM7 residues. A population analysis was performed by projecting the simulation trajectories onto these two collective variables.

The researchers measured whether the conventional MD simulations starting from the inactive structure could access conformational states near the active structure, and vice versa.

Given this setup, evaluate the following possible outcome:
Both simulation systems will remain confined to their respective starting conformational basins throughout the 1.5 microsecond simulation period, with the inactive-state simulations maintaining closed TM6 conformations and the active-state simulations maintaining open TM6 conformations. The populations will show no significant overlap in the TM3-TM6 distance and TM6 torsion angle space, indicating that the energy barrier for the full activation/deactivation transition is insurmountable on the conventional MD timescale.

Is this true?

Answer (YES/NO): NO